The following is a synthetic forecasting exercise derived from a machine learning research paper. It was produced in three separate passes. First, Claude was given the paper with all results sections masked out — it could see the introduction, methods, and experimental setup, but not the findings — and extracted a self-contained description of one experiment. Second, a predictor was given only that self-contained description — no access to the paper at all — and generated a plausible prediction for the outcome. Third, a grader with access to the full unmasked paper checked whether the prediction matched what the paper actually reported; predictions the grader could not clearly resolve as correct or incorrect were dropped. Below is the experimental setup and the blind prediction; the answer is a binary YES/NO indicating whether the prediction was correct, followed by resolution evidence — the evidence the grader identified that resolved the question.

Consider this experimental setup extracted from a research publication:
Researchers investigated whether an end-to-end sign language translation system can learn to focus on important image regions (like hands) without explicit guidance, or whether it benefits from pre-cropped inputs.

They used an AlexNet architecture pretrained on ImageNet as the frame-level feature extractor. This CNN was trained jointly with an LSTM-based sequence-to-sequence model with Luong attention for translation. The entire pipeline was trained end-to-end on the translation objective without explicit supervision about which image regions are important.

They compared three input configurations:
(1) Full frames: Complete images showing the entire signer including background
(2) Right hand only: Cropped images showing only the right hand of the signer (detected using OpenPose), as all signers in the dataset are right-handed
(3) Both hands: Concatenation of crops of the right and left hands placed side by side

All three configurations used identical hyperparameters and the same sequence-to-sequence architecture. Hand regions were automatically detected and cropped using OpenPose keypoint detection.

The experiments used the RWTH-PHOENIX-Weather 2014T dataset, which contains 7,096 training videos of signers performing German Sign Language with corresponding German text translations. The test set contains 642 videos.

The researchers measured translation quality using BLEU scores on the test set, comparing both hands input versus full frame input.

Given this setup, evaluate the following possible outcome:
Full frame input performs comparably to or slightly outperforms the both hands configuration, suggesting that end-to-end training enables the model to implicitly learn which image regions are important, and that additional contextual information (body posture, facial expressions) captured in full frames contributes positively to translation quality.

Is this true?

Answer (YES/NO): NO